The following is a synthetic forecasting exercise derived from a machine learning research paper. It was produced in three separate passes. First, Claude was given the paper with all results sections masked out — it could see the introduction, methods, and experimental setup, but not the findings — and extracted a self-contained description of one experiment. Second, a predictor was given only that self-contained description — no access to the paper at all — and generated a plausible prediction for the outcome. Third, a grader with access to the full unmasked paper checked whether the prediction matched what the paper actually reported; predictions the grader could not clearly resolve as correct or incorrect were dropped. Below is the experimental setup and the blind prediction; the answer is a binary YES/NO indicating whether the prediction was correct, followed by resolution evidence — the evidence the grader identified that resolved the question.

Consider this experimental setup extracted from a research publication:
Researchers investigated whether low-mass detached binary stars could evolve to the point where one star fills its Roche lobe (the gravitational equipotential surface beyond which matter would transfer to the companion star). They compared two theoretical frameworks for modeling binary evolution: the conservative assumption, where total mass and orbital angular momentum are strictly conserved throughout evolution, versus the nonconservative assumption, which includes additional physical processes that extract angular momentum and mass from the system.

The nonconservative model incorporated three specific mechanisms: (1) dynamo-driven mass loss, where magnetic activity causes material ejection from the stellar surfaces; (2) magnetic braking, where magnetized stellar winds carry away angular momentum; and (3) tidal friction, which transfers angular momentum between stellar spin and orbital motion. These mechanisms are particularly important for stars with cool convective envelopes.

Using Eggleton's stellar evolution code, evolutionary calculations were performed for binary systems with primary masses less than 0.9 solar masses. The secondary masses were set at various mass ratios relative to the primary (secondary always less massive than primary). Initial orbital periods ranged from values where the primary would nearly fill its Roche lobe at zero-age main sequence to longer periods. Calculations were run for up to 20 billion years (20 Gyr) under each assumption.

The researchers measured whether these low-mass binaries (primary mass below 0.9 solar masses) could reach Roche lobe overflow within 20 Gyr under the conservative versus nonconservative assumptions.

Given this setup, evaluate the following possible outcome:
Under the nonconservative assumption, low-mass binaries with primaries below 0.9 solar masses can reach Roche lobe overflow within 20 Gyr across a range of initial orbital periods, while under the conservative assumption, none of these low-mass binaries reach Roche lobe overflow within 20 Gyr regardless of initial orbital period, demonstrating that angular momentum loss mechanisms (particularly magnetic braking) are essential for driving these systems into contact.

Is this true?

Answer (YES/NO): YES